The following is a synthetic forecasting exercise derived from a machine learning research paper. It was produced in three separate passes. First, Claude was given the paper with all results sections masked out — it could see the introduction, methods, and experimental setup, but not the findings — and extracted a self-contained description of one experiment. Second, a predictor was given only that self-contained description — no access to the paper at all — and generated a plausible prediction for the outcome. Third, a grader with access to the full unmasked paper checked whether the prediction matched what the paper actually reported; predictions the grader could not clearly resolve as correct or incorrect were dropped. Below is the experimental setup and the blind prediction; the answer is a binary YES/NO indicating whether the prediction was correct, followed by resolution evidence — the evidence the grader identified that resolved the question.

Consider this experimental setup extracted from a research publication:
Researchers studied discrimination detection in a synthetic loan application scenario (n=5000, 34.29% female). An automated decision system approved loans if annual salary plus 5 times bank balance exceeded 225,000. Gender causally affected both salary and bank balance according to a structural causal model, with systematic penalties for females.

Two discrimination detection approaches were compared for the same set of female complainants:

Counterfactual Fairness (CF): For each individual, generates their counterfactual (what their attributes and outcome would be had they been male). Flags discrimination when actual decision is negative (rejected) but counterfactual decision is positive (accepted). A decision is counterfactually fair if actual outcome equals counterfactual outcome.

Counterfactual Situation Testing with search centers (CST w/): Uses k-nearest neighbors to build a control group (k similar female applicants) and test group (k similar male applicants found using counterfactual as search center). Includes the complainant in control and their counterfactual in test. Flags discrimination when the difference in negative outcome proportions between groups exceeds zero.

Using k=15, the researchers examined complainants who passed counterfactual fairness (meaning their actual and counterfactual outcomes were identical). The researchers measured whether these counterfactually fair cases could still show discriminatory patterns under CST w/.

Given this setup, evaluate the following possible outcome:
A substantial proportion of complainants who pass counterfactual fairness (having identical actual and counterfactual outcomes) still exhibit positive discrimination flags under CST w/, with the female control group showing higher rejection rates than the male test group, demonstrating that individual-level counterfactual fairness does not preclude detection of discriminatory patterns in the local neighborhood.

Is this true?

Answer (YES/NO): NO